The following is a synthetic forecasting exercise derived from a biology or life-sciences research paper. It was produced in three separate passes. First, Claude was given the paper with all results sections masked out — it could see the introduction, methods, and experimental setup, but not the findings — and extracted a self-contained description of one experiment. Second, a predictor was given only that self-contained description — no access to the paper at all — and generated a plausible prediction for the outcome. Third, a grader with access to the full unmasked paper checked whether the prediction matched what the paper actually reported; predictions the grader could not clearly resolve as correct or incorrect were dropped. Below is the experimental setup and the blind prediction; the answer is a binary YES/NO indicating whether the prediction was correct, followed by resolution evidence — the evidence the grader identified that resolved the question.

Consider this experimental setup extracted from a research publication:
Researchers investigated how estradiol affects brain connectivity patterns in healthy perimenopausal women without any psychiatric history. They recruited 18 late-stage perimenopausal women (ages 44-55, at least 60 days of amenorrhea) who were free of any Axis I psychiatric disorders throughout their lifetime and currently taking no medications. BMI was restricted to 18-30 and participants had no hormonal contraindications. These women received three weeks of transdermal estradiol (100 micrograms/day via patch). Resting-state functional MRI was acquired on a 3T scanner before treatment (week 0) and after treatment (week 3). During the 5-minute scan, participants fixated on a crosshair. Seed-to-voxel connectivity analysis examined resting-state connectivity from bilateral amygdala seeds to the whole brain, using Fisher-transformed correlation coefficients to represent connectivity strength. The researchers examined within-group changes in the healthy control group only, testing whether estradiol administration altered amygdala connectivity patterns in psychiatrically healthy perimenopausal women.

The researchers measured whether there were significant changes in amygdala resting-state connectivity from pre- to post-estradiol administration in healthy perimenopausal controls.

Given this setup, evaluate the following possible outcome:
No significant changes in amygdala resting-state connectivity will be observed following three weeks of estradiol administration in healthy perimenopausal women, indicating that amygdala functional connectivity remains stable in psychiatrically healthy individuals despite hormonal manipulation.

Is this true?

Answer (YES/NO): NO